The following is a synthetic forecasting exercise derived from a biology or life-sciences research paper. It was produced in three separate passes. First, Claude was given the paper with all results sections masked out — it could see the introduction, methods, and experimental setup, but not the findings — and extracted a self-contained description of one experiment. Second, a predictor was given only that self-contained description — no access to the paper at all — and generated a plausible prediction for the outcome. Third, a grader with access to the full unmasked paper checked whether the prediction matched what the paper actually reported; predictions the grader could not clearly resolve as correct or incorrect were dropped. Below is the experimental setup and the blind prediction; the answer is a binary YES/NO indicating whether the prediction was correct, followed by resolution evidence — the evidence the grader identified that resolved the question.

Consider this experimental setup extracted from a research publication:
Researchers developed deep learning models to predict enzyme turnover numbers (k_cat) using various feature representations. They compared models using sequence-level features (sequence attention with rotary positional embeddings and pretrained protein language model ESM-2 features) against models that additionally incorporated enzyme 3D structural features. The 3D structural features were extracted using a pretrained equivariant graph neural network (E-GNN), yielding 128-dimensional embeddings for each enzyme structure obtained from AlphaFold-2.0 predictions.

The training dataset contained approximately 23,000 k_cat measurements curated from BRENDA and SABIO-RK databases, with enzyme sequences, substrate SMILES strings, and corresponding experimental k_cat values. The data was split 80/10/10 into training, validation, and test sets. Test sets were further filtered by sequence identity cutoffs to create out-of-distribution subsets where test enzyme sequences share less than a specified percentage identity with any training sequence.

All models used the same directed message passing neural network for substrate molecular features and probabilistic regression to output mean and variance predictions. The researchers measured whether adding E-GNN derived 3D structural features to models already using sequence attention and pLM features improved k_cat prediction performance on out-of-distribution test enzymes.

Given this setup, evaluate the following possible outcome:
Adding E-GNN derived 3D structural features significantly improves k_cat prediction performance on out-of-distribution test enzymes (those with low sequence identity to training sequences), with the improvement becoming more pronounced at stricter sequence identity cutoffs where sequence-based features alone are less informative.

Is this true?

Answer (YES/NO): NO